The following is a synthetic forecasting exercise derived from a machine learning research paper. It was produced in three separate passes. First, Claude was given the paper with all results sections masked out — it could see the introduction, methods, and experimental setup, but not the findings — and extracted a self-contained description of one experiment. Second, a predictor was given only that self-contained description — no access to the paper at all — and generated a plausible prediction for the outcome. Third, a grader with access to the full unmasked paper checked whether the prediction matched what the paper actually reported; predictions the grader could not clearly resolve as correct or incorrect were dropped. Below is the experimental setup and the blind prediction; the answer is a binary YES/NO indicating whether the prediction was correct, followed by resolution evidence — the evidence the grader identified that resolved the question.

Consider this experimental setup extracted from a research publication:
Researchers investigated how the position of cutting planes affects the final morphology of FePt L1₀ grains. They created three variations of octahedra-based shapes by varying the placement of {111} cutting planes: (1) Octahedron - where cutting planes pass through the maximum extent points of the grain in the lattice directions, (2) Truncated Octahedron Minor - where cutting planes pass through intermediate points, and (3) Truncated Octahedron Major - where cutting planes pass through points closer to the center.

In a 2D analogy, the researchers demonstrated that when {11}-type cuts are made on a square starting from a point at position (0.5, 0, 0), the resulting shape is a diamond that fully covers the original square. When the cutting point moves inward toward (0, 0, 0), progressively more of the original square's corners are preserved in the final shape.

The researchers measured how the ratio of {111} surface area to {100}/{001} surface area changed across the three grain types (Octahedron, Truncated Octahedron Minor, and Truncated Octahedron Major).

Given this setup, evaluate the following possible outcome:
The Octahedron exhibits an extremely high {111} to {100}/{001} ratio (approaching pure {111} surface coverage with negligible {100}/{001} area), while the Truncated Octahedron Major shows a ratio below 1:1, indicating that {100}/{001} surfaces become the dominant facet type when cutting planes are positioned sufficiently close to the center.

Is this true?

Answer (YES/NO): NO